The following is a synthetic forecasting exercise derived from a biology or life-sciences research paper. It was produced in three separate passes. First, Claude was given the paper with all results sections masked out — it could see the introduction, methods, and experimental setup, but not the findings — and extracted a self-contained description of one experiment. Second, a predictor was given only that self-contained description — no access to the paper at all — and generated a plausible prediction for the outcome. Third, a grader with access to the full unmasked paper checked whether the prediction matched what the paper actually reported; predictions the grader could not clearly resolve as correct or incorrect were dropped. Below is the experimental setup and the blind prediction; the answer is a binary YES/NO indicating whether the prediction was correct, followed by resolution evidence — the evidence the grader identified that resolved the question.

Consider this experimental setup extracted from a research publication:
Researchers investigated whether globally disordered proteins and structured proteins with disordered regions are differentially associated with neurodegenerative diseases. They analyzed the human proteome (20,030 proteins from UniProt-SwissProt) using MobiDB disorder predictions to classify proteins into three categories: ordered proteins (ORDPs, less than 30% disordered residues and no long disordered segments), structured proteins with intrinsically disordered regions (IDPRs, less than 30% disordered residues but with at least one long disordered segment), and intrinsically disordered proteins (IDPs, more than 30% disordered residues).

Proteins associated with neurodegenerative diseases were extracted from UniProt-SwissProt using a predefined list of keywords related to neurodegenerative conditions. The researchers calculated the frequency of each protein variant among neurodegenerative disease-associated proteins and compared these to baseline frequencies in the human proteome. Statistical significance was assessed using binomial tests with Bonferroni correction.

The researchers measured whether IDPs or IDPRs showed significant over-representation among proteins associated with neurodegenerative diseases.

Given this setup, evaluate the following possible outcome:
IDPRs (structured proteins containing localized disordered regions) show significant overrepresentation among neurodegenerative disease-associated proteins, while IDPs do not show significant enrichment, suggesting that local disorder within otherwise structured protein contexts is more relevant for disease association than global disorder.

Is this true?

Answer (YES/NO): NO